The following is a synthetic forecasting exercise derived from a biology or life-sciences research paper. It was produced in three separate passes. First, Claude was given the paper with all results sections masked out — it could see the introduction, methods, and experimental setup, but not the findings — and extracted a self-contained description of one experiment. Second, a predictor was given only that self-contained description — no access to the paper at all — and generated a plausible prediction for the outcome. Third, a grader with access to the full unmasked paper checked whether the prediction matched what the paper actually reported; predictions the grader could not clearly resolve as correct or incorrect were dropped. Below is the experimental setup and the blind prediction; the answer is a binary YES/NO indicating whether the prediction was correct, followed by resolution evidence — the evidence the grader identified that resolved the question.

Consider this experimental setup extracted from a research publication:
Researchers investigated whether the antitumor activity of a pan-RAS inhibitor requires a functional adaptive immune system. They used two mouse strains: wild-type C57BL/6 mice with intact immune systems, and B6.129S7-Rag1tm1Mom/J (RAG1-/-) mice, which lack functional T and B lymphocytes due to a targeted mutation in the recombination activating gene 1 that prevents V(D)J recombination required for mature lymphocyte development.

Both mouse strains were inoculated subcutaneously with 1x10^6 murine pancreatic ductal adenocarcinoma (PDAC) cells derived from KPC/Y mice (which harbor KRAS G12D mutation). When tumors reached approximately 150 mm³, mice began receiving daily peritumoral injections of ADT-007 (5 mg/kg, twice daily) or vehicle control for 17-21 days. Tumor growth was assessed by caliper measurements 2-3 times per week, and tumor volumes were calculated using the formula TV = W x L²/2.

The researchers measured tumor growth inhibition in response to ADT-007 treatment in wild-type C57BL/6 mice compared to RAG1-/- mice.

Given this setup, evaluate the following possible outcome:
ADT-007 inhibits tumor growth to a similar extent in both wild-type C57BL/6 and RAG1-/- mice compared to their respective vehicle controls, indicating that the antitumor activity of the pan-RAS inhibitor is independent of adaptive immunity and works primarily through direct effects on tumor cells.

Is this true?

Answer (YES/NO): NO